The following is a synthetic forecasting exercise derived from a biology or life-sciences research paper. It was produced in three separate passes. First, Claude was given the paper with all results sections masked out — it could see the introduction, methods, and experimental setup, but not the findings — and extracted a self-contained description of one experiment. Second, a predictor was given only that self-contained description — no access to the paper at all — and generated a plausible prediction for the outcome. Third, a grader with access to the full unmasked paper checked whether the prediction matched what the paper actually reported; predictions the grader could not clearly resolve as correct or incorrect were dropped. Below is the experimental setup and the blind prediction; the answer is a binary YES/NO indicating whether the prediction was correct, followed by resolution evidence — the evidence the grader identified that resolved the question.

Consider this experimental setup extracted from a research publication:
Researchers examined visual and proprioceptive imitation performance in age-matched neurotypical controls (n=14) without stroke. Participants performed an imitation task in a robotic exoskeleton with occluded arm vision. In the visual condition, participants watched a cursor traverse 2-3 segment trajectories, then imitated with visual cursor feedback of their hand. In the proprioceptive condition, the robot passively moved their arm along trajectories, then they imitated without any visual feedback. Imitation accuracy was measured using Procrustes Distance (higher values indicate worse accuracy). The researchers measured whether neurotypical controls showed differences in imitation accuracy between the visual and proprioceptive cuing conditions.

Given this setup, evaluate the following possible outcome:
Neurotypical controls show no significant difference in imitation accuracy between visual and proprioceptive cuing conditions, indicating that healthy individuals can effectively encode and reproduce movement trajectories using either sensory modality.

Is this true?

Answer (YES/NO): YES